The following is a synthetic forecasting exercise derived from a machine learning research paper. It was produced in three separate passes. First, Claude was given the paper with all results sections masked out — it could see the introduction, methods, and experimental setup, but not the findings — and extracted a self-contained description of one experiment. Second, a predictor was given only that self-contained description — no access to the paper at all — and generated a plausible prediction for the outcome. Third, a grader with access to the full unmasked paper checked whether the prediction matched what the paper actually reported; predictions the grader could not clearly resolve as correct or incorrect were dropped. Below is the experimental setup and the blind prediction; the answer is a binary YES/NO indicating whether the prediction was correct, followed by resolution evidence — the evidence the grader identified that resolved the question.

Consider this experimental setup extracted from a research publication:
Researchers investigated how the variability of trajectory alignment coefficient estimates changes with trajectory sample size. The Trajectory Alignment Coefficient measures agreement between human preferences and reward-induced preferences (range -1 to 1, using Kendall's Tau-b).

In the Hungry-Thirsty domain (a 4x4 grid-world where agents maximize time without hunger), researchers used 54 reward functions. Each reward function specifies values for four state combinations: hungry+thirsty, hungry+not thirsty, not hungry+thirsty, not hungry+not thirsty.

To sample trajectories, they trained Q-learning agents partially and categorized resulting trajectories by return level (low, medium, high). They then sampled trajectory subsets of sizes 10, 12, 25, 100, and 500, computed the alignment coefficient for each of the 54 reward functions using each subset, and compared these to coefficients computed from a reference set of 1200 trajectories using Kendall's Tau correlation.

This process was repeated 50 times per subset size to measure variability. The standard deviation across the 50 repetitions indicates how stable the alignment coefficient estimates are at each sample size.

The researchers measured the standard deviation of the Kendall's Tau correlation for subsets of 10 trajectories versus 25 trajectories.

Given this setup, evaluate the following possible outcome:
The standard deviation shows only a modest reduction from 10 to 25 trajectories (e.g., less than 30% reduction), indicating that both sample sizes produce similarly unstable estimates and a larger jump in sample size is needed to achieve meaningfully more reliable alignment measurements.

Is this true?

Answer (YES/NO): NO